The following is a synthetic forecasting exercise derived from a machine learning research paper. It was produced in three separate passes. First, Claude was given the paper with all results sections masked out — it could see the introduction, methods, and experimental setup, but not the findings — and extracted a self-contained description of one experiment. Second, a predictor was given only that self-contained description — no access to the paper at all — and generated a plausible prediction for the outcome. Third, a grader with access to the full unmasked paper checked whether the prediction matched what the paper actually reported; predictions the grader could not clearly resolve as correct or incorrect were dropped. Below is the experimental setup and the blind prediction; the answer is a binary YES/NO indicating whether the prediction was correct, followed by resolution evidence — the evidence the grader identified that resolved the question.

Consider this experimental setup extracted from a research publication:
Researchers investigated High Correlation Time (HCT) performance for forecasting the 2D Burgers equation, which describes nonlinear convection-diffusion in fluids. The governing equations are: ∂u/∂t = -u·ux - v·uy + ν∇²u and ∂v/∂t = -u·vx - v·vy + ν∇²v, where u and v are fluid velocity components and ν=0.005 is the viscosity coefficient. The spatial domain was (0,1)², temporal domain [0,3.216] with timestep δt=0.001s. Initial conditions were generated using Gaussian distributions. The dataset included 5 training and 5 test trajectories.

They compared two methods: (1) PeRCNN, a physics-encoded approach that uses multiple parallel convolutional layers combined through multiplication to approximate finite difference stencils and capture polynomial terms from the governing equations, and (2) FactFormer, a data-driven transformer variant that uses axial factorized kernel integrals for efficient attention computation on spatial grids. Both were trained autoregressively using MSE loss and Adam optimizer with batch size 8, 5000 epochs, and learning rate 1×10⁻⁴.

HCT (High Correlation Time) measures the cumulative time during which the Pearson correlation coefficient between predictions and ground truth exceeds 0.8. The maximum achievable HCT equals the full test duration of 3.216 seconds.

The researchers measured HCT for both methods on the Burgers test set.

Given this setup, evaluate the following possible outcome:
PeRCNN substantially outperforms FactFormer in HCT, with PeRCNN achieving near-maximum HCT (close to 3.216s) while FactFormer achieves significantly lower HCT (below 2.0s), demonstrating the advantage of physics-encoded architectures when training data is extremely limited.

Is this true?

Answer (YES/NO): NO